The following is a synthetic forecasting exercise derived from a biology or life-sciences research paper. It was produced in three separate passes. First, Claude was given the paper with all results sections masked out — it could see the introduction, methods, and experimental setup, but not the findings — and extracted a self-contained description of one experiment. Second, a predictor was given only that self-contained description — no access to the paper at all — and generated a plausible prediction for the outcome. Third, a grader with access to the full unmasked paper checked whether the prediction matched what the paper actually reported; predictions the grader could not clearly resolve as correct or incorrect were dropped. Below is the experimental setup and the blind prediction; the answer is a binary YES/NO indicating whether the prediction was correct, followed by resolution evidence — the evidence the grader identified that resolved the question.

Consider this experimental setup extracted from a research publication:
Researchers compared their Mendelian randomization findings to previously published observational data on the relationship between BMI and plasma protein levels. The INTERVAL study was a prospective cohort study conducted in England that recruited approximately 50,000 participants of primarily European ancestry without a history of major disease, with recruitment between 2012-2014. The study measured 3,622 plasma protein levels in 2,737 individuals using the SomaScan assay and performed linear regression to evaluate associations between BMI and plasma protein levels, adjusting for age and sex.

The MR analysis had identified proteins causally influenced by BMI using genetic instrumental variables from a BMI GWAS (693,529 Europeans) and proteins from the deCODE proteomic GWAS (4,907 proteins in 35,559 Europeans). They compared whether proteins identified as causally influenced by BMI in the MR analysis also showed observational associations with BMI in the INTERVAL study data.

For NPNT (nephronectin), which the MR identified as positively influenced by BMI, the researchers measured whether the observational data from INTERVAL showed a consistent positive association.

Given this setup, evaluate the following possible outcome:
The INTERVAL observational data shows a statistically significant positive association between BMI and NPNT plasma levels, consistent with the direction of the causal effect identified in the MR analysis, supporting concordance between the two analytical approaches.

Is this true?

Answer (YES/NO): YES